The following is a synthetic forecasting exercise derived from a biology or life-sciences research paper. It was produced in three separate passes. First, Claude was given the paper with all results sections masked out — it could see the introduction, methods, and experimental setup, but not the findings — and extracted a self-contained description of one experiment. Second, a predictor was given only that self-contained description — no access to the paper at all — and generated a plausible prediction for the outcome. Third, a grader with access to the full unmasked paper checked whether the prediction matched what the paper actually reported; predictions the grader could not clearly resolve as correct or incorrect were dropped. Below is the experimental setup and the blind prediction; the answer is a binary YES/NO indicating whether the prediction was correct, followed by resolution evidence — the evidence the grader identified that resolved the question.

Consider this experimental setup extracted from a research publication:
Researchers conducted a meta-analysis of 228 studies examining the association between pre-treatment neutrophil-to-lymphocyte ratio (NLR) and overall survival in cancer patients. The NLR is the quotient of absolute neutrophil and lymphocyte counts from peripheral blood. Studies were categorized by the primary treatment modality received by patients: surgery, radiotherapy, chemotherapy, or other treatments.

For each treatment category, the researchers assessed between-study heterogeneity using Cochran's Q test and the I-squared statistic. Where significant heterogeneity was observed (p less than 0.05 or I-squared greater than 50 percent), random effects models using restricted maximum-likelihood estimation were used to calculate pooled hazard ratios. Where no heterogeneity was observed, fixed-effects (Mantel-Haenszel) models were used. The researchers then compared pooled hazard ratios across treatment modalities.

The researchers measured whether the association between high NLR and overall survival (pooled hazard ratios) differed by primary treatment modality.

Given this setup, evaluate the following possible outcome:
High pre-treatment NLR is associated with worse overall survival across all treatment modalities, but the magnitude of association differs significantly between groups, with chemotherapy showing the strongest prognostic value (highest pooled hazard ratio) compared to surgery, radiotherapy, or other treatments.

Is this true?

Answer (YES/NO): NO